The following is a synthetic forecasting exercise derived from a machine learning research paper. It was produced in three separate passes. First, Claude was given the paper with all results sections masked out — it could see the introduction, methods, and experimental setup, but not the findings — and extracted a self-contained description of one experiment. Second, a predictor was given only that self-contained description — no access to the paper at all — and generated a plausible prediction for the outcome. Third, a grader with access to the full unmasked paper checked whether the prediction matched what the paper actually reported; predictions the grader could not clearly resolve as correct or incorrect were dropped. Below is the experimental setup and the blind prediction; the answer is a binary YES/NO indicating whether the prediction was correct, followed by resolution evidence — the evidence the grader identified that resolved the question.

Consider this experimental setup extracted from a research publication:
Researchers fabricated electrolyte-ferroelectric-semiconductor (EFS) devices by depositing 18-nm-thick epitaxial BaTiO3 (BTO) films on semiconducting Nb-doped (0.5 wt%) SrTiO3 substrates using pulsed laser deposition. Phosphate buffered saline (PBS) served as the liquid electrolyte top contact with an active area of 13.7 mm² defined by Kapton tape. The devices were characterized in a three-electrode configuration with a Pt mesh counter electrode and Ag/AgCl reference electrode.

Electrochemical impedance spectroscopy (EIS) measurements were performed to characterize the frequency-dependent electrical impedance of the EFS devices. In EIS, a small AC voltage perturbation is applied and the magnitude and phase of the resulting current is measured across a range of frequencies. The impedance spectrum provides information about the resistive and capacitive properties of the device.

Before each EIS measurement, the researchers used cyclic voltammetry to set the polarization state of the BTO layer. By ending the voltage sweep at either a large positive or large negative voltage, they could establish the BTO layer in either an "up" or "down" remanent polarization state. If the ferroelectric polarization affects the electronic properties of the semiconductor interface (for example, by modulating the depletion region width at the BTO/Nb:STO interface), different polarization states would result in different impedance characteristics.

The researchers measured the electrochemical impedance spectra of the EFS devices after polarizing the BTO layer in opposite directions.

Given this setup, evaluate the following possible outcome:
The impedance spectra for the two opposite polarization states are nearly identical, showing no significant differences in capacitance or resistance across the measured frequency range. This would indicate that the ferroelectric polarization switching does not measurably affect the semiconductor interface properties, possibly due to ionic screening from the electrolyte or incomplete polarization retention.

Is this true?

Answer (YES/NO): NO